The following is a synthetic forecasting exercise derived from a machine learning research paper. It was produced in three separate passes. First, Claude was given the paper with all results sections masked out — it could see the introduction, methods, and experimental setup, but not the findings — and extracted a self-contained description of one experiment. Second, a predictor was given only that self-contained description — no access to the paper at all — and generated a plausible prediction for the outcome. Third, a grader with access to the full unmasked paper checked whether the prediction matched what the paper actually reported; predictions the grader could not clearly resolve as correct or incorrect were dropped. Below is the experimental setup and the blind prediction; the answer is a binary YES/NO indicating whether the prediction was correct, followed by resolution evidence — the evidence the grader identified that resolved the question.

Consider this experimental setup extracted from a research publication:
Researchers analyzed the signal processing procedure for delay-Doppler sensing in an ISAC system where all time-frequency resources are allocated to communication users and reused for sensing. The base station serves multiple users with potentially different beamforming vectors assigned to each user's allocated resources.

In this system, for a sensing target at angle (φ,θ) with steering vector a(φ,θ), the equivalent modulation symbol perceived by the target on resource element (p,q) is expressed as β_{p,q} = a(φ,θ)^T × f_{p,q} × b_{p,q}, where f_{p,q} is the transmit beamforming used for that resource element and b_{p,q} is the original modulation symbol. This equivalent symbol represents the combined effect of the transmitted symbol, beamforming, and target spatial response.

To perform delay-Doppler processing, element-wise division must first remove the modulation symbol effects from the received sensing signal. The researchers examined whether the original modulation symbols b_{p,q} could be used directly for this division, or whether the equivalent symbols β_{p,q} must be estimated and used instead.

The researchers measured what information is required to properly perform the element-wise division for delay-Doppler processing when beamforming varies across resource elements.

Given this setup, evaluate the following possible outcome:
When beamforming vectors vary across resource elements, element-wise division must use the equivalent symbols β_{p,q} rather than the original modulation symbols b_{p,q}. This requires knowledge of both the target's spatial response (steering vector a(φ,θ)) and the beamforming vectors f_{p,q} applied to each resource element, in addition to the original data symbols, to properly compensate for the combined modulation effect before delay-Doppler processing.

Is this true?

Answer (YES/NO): YES